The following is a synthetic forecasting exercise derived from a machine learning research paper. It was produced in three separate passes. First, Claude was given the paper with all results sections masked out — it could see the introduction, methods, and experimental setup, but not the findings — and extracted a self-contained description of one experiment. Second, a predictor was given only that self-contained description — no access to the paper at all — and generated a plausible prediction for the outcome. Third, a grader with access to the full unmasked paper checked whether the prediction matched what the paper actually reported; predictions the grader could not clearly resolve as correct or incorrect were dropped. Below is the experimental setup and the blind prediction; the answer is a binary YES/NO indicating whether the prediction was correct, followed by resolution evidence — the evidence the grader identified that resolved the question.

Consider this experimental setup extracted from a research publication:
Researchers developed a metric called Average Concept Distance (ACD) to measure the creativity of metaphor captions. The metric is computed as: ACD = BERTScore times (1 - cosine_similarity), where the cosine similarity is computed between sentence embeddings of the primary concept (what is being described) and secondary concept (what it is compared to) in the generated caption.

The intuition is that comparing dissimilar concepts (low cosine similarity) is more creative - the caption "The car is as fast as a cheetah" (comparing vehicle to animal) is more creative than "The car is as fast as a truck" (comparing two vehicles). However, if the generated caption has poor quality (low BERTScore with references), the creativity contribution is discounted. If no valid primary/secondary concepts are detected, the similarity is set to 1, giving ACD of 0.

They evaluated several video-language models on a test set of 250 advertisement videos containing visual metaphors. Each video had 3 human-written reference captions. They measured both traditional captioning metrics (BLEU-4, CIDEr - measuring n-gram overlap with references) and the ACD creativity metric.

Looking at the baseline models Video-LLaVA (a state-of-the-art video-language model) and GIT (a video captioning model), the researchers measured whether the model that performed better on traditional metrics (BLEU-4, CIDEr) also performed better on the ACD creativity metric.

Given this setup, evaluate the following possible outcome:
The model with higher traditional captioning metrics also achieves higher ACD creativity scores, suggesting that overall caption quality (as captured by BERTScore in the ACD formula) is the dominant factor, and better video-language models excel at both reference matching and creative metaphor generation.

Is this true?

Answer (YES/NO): YES